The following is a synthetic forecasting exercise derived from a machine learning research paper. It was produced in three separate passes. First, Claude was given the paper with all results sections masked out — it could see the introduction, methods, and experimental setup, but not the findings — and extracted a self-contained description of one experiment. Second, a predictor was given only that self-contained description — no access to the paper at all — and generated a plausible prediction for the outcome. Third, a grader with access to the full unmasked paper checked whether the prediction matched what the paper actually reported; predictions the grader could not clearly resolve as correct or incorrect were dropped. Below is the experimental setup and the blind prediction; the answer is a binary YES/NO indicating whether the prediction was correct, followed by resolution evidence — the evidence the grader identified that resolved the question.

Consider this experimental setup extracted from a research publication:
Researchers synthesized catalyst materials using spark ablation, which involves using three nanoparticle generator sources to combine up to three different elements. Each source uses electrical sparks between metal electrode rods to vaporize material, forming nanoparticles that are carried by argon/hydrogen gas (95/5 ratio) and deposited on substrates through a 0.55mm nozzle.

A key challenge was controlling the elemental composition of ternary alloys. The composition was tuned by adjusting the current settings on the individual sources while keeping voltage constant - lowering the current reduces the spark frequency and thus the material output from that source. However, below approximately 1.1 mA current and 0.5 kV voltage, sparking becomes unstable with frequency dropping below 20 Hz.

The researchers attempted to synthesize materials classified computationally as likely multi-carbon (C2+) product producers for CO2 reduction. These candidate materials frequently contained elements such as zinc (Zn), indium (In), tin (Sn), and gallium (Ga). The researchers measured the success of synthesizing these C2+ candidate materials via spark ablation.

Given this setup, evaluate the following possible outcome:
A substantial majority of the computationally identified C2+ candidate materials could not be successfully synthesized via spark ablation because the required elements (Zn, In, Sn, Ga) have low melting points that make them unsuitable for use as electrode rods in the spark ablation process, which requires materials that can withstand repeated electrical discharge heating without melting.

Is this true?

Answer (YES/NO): NO